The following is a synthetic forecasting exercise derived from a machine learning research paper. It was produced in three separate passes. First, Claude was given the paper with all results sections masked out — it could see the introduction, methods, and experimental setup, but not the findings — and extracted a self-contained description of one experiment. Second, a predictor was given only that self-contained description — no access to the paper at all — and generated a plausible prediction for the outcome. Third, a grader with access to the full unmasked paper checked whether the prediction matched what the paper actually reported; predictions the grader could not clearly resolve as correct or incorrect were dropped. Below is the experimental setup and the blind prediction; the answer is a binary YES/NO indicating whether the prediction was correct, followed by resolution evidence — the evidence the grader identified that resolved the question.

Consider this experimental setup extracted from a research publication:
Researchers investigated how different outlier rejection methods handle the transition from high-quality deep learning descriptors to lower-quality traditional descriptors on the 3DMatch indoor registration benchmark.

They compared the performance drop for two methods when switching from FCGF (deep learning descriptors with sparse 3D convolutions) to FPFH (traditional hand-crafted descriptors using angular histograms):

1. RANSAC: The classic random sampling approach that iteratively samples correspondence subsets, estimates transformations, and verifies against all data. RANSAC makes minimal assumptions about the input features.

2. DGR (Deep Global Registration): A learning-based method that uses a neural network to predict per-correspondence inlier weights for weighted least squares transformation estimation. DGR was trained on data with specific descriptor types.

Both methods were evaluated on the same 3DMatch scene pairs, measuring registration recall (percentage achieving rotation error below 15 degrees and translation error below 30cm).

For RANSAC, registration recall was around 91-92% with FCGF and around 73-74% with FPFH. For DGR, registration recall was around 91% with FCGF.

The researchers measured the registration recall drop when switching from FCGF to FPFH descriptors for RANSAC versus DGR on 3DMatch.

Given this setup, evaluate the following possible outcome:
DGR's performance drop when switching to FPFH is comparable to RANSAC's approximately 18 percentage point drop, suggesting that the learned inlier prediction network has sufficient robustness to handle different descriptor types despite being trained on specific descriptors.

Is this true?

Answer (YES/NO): NO